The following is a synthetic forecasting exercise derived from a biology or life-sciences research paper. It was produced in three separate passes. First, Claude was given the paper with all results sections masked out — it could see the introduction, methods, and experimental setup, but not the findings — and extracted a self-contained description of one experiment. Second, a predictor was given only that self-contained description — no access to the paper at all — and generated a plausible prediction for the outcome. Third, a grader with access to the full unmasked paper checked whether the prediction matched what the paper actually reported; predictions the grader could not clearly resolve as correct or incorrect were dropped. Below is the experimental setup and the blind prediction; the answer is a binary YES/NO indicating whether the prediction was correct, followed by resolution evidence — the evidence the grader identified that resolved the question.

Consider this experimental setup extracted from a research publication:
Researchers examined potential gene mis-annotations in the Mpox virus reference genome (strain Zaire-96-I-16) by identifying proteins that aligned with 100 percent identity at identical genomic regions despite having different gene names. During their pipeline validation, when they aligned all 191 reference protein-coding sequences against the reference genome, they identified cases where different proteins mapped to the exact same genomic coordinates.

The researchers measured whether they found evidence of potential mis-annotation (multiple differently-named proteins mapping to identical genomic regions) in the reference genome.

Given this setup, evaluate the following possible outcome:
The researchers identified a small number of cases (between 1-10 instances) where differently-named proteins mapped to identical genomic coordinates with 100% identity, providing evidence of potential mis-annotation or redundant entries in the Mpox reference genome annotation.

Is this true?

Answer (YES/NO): YES